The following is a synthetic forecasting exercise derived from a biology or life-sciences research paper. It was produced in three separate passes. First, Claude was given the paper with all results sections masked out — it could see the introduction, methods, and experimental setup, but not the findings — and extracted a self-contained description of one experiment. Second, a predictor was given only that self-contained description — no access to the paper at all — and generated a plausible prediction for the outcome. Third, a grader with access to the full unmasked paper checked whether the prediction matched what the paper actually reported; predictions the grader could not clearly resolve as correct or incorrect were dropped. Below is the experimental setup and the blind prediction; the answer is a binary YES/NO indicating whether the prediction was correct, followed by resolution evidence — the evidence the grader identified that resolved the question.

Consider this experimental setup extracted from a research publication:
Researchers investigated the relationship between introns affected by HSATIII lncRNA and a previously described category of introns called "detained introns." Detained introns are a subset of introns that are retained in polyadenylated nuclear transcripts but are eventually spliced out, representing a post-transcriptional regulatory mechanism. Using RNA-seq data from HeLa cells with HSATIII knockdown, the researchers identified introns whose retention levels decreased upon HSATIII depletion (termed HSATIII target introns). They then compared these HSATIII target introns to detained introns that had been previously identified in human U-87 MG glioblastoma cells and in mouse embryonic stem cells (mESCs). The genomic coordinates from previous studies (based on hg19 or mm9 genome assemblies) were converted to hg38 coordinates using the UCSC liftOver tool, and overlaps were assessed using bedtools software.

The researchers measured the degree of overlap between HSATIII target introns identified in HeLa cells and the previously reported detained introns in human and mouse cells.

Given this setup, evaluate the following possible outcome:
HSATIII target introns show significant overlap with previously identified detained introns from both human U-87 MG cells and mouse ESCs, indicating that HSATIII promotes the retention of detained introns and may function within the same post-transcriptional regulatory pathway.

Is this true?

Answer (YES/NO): NO